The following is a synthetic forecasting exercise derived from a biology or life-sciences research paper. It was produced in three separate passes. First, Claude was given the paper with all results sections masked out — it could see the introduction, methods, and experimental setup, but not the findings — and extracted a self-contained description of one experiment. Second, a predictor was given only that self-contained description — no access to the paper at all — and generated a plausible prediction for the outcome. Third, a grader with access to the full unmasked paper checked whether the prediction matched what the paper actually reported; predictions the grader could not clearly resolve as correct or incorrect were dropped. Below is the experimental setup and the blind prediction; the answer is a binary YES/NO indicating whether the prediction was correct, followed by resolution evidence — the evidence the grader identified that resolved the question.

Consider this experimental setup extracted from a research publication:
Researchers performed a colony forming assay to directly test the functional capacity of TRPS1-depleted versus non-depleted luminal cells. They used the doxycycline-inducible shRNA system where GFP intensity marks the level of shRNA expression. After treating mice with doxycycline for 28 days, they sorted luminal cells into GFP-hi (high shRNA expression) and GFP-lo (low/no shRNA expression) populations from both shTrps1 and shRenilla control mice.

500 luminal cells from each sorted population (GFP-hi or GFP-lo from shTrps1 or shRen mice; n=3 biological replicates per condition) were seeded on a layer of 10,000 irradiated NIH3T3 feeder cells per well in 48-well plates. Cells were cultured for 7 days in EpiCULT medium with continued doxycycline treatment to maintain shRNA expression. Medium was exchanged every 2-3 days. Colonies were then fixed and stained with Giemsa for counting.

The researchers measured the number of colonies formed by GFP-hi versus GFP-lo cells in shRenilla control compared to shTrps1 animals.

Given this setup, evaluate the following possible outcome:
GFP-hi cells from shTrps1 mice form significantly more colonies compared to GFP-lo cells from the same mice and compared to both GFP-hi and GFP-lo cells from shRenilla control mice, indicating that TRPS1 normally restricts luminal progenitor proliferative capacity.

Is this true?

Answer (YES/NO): NO